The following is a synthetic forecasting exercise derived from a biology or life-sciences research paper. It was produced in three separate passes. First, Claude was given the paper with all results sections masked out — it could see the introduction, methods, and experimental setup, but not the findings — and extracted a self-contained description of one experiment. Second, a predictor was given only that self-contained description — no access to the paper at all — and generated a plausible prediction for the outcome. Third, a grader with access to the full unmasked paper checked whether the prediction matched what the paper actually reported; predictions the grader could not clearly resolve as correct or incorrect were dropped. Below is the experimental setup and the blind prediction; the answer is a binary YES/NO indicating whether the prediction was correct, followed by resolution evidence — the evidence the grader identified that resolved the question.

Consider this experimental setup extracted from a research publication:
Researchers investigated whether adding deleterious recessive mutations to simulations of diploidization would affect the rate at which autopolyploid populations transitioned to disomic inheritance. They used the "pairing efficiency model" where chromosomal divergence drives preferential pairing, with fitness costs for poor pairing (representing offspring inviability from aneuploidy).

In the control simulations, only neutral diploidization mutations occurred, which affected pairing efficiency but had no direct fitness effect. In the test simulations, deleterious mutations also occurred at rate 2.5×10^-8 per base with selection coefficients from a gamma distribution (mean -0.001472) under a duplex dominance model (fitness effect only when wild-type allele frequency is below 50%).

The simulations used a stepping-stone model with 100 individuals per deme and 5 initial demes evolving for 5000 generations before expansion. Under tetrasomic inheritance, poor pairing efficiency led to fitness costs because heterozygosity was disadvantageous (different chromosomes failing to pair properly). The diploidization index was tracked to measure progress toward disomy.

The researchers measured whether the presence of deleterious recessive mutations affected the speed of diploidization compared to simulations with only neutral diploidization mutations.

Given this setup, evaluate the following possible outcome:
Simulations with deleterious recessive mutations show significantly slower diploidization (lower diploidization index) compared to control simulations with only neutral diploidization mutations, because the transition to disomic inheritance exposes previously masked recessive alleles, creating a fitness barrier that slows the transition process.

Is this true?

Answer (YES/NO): NO